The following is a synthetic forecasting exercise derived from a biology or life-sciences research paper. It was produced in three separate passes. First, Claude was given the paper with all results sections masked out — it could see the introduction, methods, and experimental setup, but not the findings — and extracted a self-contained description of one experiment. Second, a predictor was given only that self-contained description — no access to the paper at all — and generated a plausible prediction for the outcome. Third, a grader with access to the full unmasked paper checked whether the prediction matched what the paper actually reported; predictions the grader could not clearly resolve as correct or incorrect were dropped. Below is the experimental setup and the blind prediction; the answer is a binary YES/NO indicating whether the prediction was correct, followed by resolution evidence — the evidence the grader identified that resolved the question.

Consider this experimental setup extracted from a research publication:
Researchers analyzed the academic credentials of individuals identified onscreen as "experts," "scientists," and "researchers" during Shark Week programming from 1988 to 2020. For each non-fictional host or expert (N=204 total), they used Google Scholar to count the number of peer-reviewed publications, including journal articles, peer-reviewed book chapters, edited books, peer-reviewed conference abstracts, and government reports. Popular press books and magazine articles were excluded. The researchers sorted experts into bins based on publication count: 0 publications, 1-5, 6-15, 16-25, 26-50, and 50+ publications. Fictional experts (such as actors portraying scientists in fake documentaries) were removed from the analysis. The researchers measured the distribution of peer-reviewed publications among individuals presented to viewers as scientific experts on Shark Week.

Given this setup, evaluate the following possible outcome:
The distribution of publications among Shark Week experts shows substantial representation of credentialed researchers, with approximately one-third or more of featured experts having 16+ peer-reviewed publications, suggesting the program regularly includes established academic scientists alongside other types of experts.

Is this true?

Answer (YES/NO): YES